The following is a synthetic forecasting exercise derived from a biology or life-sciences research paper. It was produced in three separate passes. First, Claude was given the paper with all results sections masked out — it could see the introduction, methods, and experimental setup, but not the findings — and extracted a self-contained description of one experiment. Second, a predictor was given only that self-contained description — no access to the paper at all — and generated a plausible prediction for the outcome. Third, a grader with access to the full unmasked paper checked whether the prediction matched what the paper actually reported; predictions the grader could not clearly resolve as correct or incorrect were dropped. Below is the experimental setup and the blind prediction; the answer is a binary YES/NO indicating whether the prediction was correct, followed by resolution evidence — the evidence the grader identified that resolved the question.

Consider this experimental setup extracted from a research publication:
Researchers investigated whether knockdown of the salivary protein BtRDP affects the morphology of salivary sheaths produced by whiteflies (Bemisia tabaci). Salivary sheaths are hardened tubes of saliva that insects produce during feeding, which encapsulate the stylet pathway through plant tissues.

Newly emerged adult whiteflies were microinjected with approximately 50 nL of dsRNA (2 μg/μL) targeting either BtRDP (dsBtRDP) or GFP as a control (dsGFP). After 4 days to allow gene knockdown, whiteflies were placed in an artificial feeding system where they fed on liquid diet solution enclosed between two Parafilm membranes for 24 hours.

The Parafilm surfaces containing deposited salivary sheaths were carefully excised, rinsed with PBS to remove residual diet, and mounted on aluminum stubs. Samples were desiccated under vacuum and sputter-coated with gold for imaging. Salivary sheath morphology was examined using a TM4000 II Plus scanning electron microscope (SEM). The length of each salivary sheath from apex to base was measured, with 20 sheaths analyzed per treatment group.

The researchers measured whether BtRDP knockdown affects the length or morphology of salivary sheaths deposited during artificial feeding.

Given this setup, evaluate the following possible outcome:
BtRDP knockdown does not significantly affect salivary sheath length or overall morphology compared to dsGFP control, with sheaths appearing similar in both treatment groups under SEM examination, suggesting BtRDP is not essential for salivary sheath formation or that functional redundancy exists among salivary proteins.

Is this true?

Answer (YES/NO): NO